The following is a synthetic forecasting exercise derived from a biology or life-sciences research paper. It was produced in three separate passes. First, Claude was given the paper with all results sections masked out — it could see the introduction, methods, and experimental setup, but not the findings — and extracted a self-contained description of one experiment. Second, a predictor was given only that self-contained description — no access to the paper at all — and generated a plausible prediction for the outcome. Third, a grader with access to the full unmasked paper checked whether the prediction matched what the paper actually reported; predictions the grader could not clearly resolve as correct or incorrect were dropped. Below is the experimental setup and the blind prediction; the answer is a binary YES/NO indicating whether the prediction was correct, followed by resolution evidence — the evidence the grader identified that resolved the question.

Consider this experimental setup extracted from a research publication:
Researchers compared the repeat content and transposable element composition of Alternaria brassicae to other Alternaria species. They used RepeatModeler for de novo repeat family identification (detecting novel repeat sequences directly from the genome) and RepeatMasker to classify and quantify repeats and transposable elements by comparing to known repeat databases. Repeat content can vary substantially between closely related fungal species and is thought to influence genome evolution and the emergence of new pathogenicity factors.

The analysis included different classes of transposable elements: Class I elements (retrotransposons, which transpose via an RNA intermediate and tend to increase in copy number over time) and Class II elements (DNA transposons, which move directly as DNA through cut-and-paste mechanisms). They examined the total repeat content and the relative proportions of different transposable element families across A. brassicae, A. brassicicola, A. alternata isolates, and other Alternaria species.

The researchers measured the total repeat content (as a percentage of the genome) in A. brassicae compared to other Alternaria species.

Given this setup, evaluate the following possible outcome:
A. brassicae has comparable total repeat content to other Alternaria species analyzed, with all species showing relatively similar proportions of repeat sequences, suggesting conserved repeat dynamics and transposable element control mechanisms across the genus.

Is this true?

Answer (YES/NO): NO